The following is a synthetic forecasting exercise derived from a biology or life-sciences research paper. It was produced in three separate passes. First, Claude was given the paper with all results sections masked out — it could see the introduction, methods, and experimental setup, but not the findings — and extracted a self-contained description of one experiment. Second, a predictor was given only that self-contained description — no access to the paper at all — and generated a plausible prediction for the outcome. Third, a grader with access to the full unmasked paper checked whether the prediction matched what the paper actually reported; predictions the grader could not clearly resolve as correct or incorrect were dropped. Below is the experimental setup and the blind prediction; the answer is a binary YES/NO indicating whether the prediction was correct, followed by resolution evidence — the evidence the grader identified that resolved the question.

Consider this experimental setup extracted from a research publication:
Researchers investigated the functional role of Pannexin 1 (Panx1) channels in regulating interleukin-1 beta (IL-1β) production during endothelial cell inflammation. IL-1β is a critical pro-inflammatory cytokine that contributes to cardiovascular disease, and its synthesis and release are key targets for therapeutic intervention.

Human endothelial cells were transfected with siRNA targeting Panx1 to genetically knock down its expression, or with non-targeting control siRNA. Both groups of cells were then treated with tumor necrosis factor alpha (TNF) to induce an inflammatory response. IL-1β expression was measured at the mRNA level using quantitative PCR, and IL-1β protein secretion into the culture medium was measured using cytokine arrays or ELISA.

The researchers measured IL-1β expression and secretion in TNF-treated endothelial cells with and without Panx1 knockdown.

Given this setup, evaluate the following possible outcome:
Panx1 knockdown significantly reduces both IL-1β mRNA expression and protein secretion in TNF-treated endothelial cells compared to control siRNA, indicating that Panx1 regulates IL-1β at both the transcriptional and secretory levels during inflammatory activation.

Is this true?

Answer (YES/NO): YES